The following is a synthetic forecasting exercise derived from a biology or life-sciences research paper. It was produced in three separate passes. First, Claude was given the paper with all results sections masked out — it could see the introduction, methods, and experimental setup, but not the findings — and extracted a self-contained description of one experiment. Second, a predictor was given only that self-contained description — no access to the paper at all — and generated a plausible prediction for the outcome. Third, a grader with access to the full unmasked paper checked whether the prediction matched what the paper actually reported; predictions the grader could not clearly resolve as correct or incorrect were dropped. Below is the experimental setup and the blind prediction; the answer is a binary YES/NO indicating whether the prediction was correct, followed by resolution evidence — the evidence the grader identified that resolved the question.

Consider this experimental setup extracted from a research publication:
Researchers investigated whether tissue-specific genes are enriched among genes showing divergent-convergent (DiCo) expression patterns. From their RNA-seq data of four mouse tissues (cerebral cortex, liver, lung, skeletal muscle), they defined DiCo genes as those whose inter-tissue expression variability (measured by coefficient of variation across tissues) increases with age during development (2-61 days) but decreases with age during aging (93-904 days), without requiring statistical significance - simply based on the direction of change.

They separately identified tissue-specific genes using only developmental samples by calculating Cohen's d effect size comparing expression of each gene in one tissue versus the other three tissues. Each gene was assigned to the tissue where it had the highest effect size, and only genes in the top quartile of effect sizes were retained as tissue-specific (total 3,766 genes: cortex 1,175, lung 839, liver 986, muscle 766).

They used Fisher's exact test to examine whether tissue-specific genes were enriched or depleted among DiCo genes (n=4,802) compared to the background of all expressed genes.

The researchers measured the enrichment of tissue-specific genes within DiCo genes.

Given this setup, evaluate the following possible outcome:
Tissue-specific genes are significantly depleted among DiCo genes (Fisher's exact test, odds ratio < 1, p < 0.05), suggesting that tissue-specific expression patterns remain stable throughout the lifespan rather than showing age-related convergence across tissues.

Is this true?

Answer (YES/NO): NO